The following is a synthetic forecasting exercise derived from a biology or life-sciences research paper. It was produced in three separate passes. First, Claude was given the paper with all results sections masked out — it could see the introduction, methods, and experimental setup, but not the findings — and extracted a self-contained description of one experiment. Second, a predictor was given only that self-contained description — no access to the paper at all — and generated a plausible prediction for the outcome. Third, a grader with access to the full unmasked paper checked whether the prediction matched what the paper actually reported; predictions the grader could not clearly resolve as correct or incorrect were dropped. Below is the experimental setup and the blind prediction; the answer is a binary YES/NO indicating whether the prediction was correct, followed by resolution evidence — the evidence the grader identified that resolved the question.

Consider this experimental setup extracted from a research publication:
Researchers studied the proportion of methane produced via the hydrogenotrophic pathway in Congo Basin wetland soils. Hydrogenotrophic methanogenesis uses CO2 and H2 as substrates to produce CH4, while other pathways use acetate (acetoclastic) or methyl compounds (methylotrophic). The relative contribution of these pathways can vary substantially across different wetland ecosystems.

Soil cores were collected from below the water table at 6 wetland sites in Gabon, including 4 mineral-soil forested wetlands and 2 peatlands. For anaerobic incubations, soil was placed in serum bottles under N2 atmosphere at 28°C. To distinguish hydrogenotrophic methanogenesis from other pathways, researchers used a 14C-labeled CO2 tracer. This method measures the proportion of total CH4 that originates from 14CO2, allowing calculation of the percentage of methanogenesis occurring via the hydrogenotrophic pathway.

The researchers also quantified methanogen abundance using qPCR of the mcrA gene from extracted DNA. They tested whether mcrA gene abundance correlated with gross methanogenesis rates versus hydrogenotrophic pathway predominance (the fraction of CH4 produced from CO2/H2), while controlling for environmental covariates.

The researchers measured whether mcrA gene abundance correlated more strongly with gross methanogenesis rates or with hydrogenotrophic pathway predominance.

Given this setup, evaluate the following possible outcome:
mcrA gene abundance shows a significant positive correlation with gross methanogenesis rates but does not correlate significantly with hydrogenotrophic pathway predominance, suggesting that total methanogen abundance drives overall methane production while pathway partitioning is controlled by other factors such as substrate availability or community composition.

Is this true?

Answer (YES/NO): YES